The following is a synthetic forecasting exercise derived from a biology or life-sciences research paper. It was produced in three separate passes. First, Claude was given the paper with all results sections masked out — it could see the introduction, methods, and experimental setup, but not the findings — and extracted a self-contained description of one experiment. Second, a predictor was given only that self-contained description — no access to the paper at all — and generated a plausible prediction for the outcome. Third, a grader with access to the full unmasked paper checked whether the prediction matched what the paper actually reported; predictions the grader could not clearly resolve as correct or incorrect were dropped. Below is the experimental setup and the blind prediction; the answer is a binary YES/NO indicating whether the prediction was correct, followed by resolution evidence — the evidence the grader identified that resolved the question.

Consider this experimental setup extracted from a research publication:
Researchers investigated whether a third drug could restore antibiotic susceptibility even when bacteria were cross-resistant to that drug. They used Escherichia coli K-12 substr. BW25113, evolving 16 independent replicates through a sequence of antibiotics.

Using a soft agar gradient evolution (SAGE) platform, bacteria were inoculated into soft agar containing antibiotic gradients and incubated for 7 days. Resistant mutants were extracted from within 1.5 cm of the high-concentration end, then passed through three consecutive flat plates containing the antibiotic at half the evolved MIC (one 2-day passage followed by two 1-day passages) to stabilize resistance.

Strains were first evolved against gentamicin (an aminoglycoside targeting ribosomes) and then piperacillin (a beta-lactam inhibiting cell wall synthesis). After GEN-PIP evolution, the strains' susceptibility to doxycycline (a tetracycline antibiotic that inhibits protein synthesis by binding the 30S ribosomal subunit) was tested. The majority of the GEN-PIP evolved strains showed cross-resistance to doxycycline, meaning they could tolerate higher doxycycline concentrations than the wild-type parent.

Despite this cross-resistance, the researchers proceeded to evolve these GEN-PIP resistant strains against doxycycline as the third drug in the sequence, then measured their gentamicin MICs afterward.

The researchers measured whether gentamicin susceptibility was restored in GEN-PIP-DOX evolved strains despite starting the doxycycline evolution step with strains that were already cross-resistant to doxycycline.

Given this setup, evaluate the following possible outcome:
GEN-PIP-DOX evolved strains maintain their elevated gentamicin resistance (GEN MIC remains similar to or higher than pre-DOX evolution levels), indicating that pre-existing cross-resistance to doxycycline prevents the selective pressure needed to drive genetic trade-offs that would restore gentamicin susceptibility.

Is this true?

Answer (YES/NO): NO